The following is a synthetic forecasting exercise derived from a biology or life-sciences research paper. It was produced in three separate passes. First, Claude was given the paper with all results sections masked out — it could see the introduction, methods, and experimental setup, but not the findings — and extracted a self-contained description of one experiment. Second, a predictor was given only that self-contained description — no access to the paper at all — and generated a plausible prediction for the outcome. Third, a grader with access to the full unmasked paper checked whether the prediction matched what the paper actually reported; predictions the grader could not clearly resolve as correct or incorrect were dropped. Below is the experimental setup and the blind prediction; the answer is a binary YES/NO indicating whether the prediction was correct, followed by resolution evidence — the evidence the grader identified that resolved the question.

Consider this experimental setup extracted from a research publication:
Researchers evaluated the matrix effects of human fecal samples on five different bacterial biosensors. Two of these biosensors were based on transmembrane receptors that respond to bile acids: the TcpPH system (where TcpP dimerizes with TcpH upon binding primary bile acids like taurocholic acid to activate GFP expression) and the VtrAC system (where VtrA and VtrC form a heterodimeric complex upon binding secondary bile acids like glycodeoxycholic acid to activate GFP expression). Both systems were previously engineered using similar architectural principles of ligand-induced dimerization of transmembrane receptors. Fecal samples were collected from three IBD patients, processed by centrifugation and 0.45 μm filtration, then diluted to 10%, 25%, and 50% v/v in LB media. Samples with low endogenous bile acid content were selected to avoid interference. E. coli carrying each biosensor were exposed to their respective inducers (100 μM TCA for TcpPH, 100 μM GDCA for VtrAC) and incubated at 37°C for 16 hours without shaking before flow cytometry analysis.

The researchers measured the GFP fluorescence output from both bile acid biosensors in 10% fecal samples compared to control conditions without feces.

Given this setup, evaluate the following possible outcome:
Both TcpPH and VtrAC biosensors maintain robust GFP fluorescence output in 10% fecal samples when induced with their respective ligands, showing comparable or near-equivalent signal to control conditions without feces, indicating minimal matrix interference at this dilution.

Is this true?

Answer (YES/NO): NO